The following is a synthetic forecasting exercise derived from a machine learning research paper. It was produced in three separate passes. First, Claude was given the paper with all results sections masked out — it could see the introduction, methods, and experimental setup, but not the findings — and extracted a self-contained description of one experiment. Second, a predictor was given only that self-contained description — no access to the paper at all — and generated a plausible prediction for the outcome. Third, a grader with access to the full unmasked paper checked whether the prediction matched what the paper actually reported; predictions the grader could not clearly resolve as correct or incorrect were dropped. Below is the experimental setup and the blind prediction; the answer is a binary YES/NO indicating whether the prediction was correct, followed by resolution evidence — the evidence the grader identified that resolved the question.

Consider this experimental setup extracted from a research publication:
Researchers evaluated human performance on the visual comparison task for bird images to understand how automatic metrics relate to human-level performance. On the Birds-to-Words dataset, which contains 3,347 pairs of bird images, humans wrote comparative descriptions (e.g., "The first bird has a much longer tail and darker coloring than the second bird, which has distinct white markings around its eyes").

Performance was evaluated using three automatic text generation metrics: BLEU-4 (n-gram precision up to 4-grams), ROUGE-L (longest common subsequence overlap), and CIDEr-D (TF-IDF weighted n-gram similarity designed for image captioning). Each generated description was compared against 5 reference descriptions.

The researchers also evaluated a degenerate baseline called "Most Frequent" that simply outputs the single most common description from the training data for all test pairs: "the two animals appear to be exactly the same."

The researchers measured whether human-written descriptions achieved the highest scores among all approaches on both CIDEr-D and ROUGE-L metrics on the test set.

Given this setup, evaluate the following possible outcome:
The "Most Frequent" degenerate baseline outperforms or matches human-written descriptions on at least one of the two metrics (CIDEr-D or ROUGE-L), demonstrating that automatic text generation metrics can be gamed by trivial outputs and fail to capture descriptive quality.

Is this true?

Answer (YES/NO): YES